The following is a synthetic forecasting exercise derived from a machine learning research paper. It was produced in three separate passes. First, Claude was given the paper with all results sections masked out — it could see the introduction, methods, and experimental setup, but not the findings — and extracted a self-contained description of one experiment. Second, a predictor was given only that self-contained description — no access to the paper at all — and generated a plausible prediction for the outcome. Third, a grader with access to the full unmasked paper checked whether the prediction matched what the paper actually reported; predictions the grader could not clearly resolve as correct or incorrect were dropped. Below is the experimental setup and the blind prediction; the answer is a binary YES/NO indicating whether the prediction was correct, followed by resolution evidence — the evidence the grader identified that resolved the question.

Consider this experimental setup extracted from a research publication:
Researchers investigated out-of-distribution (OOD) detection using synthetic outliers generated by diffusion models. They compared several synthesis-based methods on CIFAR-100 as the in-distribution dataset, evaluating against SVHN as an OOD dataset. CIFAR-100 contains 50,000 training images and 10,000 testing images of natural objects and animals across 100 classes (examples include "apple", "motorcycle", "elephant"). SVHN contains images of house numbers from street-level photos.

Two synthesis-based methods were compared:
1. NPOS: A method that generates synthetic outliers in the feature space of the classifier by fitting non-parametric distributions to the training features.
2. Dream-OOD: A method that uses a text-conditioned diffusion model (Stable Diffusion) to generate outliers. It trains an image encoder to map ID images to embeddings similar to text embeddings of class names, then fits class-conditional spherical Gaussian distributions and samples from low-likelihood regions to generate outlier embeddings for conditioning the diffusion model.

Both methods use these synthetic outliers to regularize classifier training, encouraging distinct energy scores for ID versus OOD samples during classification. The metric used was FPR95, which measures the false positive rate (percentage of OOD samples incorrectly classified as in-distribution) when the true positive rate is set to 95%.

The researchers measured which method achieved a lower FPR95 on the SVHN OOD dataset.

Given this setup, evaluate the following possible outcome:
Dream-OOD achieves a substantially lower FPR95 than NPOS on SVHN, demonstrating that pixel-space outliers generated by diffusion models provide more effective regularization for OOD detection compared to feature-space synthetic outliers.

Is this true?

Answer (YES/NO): NO